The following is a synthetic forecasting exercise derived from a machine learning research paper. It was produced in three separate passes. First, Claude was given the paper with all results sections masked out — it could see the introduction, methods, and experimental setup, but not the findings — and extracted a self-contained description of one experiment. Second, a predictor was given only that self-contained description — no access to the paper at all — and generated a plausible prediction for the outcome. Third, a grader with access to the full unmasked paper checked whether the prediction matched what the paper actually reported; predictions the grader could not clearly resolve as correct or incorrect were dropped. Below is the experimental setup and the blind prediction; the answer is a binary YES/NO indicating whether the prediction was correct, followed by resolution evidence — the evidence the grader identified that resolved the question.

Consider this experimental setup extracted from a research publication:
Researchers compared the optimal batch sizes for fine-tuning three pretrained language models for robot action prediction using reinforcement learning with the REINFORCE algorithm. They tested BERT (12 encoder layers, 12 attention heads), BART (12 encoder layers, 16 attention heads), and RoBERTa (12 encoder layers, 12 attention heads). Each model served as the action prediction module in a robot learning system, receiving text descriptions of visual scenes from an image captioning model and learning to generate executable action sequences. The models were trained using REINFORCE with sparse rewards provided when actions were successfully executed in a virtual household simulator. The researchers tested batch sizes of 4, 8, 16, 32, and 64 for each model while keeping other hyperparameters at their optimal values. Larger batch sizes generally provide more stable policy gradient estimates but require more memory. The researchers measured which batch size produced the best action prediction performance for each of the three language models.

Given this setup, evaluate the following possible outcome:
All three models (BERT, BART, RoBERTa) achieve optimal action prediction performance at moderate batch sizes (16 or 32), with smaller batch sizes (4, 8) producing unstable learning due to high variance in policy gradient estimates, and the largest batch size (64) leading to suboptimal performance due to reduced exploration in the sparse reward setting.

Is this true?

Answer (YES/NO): NO